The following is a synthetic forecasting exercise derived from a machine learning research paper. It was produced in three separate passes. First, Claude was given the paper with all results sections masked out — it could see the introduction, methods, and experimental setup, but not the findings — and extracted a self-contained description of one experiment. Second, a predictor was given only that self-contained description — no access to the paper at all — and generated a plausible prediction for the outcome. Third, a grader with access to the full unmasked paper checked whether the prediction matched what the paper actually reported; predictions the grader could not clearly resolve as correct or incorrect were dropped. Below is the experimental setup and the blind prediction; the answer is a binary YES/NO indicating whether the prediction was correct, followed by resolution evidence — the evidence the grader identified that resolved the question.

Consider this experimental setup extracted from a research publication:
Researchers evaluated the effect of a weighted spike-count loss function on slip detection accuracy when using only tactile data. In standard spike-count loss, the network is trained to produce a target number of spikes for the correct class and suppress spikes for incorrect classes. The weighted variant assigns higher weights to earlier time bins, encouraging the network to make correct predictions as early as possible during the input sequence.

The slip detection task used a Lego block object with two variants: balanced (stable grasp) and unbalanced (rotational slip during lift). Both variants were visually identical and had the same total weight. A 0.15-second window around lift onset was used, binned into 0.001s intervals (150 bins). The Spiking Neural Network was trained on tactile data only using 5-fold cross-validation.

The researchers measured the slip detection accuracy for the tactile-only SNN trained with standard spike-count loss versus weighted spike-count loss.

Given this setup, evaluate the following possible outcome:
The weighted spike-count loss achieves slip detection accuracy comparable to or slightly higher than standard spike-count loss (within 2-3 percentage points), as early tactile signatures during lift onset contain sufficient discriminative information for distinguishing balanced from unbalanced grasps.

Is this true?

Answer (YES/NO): NO